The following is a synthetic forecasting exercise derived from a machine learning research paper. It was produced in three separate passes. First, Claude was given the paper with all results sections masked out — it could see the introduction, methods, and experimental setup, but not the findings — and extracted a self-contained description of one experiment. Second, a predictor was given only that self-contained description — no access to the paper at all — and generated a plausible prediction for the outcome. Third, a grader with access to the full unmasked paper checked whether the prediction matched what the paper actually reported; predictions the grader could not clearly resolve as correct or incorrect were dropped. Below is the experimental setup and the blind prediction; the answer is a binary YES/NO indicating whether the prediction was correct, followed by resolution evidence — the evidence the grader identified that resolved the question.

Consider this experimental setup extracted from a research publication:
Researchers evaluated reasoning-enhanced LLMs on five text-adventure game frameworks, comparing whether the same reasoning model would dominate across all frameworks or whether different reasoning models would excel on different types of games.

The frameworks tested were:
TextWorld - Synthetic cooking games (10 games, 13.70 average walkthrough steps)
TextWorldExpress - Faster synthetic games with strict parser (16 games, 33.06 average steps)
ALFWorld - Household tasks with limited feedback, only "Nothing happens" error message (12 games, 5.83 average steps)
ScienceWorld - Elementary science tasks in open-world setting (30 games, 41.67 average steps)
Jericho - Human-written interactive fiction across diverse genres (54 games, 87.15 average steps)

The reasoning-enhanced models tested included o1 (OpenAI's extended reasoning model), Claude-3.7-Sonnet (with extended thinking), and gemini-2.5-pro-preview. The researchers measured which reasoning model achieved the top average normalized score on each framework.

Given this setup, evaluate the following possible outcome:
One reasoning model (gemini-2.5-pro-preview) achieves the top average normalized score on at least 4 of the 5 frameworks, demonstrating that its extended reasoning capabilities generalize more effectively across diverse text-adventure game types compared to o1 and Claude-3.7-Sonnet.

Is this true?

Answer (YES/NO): NO